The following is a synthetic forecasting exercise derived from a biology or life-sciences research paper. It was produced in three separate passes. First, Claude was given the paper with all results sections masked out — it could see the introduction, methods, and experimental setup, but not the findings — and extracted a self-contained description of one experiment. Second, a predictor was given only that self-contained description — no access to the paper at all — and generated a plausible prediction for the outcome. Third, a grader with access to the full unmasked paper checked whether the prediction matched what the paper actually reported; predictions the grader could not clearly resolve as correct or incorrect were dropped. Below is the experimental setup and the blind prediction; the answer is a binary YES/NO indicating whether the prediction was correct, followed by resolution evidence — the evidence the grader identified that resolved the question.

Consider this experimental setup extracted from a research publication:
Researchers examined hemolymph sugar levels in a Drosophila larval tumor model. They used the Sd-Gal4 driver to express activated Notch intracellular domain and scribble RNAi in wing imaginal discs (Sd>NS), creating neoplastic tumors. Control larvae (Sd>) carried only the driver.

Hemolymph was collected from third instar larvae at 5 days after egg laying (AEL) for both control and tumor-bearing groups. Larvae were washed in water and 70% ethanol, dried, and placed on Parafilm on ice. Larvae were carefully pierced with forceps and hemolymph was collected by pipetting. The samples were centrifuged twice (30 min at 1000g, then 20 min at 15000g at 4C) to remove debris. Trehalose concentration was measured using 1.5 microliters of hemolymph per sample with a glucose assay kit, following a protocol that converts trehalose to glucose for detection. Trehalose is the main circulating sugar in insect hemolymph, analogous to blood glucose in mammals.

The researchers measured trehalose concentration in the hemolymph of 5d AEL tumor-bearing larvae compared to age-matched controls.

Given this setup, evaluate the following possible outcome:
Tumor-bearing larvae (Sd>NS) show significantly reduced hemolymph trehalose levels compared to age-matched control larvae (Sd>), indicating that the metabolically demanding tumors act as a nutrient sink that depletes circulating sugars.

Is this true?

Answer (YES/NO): NO